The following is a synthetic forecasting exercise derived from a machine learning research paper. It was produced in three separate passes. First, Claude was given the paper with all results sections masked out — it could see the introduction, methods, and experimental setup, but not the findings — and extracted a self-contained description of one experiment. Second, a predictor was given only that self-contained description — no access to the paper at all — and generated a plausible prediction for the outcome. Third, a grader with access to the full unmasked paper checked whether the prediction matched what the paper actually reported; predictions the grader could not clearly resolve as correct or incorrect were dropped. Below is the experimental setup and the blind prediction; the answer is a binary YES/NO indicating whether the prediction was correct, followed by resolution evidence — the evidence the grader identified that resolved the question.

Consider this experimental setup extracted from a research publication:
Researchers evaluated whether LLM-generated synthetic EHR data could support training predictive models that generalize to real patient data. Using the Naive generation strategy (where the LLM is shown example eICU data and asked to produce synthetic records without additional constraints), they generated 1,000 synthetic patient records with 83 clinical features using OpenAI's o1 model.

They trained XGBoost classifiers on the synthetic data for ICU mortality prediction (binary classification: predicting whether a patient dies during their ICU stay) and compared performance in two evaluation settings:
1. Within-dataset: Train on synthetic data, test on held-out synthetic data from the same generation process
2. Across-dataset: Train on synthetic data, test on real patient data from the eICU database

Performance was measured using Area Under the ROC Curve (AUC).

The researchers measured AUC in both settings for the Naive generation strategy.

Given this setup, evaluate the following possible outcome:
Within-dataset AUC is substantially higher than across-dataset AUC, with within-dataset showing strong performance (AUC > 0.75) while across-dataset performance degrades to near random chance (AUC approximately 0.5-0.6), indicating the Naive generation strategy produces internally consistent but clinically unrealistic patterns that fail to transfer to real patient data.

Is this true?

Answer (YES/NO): NO